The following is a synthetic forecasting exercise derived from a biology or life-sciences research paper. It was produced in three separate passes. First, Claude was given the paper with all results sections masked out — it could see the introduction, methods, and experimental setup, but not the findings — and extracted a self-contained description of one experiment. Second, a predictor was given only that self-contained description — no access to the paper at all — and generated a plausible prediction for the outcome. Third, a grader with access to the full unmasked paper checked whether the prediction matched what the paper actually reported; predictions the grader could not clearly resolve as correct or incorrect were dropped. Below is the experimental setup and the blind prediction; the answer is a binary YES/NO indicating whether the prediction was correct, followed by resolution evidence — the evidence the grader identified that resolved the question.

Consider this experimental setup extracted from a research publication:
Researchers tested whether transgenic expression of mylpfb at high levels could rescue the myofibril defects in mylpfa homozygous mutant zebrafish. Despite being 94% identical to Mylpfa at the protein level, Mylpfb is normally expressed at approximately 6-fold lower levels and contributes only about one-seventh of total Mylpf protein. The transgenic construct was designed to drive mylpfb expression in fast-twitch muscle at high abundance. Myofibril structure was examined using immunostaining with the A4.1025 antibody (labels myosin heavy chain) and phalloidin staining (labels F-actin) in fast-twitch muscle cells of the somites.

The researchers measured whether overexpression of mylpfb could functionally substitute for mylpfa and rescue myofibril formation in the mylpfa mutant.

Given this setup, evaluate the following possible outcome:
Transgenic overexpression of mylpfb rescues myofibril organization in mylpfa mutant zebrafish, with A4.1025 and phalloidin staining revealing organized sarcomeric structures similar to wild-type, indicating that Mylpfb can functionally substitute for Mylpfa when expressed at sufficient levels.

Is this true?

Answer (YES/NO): YES